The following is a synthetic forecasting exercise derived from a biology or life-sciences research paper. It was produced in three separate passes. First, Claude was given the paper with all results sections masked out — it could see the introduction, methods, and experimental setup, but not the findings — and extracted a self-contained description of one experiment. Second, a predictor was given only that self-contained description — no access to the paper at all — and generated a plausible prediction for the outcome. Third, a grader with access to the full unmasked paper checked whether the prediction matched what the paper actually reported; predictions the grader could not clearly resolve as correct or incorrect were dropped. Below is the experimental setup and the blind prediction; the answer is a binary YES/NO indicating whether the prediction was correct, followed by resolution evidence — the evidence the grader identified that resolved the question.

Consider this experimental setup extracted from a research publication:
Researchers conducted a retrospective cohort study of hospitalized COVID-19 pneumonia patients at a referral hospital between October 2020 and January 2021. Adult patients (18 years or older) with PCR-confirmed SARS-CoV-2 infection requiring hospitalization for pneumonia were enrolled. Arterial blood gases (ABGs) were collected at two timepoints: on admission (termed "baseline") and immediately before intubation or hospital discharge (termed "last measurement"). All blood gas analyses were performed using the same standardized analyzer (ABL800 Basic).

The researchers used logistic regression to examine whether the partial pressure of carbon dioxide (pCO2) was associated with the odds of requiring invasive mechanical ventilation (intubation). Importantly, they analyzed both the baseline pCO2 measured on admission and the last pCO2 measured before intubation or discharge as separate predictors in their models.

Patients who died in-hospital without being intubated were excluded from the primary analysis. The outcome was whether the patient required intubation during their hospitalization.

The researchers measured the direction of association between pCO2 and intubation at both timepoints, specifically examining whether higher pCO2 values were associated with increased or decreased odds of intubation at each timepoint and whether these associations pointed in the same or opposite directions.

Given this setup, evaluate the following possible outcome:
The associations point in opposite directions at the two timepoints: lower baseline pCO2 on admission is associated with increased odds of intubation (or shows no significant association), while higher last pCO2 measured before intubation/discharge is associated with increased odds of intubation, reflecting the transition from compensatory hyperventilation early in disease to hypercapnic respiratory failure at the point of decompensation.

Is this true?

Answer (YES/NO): YES